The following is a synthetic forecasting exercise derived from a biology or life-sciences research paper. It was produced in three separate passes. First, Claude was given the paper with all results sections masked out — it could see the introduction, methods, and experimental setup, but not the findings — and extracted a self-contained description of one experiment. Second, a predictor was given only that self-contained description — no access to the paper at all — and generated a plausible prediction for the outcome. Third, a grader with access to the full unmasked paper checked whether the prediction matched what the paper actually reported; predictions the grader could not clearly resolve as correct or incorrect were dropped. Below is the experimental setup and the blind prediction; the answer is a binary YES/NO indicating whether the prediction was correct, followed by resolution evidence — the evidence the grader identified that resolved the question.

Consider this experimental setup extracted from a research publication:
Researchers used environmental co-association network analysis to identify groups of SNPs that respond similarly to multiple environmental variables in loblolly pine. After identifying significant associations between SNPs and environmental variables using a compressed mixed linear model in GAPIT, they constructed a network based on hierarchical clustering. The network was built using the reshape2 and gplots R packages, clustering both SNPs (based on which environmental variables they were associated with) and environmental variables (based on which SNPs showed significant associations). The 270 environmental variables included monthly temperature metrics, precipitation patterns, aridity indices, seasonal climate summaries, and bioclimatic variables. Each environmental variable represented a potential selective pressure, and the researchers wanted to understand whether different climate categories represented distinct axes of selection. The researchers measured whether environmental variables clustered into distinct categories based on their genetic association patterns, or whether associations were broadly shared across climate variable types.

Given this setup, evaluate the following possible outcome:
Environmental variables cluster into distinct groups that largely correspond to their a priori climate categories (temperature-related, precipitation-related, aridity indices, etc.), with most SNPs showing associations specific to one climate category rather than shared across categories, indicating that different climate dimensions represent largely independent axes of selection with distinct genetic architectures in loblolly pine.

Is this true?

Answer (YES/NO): NO